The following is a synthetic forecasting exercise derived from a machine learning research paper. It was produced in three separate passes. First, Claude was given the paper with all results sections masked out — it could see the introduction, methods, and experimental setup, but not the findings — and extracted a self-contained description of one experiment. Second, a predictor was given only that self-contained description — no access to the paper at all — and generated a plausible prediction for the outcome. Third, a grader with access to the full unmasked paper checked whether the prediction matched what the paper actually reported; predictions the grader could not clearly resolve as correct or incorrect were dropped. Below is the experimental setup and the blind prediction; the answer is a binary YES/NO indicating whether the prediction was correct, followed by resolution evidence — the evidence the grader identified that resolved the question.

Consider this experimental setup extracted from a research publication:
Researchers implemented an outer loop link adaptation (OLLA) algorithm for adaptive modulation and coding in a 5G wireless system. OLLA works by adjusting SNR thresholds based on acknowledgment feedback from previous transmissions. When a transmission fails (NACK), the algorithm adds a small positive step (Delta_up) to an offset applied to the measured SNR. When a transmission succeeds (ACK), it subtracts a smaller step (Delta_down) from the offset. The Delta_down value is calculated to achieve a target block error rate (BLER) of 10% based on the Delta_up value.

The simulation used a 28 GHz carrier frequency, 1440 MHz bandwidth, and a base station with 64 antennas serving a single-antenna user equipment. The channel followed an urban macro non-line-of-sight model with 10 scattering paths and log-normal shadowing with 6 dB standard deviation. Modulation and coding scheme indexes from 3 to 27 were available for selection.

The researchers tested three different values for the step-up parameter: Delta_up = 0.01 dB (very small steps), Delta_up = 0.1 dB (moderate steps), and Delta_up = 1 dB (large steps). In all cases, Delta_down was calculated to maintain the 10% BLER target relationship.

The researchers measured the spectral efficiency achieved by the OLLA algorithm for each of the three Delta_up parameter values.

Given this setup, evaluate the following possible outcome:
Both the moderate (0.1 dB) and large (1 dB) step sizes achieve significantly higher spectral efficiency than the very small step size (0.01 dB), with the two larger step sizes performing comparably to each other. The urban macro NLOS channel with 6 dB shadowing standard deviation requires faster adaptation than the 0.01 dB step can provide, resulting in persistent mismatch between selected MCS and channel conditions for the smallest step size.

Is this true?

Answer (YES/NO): NO